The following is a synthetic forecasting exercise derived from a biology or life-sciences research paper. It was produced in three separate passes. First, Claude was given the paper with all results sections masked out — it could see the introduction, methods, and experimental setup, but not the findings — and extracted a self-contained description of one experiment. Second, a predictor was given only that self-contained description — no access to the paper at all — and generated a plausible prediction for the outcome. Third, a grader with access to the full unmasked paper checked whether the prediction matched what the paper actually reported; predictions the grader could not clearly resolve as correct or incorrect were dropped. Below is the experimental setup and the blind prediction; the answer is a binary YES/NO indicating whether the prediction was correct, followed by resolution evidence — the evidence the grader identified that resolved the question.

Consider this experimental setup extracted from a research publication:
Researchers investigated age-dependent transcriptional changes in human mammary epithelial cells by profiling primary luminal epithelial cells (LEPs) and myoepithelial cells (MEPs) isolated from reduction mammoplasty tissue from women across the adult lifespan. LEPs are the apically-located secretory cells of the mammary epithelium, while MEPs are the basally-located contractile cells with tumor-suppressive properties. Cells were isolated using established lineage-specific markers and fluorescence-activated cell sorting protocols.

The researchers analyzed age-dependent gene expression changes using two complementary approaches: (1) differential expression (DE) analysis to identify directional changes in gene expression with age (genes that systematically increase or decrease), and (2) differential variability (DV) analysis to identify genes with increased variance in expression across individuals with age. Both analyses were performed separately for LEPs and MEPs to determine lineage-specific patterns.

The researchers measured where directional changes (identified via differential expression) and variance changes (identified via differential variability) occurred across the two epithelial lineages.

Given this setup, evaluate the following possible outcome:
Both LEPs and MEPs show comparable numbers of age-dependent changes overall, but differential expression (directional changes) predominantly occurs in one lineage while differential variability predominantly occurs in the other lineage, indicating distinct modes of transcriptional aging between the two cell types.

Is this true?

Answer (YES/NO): NO